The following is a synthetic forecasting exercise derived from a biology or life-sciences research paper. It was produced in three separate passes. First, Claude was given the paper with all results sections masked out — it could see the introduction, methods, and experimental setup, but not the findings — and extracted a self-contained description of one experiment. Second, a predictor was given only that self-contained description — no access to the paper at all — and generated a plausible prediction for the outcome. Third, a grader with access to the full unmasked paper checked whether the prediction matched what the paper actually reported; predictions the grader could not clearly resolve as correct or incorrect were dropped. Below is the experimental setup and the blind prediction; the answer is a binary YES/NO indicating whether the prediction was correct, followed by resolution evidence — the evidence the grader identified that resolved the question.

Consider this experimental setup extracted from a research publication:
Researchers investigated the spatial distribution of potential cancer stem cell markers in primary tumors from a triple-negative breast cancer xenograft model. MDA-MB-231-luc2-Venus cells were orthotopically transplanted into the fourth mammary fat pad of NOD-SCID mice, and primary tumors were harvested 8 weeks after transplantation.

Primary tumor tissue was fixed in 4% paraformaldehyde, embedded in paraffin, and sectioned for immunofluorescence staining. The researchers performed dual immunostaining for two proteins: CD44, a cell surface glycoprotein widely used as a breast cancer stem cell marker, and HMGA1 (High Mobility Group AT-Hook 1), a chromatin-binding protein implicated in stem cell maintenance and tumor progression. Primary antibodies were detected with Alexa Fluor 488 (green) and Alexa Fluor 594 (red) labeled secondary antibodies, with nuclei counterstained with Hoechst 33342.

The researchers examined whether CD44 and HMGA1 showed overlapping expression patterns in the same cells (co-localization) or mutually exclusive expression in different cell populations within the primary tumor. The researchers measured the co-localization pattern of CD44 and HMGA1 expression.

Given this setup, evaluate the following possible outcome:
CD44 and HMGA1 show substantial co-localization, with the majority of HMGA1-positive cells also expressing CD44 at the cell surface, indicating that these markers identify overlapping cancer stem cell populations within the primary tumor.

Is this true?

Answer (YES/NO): NO